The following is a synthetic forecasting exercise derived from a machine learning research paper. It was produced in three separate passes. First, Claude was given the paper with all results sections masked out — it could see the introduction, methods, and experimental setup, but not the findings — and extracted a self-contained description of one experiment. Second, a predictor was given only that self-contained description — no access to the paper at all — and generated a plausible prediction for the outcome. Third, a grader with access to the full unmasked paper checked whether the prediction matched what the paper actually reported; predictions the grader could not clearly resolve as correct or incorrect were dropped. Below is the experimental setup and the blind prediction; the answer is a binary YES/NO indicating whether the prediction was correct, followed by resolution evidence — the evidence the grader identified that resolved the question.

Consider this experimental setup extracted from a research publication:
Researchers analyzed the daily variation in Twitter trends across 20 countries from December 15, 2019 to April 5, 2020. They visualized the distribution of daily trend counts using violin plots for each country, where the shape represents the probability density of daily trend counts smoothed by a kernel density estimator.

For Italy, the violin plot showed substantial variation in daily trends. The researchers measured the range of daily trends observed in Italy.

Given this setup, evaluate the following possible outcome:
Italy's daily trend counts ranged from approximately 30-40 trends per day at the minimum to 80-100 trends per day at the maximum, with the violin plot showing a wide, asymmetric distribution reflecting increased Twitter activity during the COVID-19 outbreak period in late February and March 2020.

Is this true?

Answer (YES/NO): NO